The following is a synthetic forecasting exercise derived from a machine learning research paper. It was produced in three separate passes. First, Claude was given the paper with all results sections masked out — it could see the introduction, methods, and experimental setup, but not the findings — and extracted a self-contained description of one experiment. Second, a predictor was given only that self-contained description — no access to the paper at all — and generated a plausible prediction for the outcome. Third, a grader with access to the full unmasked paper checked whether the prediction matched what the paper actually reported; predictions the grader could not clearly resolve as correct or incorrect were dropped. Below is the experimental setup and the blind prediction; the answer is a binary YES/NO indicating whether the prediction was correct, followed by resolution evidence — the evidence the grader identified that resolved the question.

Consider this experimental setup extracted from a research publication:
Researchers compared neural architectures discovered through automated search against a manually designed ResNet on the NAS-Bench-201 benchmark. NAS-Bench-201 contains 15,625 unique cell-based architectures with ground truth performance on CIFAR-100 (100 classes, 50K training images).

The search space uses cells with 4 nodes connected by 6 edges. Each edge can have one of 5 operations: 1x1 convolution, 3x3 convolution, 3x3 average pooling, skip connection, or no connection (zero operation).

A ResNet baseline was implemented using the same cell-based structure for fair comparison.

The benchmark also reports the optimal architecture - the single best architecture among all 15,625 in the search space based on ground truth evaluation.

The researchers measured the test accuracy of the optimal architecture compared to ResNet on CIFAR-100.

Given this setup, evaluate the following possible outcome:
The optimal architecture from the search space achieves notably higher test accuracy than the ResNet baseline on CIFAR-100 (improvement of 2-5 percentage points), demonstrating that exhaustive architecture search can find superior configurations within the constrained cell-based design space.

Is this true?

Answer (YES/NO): YES